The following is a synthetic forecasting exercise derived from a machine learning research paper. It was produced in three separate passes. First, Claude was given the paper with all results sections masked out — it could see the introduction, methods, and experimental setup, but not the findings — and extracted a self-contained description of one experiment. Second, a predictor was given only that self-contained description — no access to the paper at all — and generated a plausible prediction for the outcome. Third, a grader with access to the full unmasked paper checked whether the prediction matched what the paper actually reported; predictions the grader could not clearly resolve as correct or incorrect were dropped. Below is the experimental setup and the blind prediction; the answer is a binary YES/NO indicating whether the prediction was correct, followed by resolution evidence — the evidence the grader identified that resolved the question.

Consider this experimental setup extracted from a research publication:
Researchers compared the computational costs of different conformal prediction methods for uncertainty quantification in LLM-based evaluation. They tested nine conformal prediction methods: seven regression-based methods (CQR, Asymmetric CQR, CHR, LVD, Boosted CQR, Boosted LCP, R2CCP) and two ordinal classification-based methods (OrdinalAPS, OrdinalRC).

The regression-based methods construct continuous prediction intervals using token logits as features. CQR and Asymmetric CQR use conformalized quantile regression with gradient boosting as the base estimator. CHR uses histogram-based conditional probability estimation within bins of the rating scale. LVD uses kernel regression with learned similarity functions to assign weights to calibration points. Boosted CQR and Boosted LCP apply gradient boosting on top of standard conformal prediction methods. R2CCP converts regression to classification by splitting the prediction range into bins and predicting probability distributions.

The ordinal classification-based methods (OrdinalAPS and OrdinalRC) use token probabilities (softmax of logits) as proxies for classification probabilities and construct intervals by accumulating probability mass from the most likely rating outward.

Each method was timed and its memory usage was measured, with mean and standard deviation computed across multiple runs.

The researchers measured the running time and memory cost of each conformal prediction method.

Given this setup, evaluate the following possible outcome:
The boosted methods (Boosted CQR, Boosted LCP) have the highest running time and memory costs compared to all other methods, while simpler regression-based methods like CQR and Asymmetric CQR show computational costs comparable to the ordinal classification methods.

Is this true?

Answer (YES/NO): NO